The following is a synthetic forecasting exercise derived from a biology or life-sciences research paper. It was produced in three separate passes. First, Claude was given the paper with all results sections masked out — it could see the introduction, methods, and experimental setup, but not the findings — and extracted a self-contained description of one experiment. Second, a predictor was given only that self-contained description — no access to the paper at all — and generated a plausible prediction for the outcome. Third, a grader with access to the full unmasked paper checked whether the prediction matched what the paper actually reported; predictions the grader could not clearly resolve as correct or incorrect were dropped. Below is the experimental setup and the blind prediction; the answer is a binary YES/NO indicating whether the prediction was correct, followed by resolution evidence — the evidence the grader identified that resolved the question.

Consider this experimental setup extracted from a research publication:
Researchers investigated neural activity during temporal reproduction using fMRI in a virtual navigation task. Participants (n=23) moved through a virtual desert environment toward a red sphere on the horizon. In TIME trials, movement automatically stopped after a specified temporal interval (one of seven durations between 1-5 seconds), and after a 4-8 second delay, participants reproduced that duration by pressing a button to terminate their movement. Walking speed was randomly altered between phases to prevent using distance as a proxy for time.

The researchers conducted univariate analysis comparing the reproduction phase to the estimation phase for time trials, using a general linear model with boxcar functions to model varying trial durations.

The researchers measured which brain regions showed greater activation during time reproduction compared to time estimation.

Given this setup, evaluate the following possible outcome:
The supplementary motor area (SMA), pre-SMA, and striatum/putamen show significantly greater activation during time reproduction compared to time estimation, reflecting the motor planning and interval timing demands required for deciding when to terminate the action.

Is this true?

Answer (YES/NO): YES